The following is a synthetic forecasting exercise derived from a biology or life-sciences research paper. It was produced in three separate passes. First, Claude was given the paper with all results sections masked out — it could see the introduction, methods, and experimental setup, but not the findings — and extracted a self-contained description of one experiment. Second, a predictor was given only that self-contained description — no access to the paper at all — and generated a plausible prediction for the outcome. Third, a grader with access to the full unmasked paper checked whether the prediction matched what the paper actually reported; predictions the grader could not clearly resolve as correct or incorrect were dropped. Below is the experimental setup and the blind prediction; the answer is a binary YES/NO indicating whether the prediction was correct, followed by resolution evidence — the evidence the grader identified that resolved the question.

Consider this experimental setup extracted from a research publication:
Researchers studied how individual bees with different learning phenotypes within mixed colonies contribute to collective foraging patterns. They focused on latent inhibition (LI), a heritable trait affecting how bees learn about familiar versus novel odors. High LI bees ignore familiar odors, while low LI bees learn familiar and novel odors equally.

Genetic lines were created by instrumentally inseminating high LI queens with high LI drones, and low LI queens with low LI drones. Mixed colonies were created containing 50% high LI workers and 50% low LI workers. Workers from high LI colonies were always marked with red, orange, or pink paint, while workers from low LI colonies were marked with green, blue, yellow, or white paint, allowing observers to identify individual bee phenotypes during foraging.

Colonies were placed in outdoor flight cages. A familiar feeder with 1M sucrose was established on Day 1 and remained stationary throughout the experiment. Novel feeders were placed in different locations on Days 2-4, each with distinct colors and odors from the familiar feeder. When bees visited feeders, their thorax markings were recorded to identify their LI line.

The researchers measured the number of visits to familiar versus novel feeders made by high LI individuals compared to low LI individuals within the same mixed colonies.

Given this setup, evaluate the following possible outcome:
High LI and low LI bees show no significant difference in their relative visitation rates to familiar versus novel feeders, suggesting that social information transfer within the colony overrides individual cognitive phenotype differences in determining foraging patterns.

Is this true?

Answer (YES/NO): NO